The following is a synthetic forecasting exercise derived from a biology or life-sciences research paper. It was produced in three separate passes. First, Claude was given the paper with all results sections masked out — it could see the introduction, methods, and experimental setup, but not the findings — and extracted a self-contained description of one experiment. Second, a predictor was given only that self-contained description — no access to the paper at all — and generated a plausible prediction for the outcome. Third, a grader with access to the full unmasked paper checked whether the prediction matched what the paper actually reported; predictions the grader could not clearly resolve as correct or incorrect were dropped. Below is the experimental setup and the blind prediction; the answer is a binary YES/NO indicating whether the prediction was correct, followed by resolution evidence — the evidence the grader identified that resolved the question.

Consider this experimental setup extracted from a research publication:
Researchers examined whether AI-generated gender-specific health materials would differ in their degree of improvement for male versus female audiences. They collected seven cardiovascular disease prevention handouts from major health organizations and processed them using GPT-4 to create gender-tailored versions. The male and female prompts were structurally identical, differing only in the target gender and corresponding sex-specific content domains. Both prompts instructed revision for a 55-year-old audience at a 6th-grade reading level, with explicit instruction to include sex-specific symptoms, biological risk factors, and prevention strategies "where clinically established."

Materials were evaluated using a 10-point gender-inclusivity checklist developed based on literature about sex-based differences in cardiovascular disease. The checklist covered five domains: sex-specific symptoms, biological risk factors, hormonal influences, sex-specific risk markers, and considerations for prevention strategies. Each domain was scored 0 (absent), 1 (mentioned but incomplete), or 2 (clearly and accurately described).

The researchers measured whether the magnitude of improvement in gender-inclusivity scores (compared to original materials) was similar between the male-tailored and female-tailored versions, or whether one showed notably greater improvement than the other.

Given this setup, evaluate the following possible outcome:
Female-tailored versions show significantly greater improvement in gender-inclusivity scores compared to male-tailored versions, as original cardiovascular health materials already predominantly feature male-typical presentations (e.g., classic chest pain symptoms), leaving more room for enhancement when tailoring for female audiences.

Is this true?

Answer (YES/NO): NO